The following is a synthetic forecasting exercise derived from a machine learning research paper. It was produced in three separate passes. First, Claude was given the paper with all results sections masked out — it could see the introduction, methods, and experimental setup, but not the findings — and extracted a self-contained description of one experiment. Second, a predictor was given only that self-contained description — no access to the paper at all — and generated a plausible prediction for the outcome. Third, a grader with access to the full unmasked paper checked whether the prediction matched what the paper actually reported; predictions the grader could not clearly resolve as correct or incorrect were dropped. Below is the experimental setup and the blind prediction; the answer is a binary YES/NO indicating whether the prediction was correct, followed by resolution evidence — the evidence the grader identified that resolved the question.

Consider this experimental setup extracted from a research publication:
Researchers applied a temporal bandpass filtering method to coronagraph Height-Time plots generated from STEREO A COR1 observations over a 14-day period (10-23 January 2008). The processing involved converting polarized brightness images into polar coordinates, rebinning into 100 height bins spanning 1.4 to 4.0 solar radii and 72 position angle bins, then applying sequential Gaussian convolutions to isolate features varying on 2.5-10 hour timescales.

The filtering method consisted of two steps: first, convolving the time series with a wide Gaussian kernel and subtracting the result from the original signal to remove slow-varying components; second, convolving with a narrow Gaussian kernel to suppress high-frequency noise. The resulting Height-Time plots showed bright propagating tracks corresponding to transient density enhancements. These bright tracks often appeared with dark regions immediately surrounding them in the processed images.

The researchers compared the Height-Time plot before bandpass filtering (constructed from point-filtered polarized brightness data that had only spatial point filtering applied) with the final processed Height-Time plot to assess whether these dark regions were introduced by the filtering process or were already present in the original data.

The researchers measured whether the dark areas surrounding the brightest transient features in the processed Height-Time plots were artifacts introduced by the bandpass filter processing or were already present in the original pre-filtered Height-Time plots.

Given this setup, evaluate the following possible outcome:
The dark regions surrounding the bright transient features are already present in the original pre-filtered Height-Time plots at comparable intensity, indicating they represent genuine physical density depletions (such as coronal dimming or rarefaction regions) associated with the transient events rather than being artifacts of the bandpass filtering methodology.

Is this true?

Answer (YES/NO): YES